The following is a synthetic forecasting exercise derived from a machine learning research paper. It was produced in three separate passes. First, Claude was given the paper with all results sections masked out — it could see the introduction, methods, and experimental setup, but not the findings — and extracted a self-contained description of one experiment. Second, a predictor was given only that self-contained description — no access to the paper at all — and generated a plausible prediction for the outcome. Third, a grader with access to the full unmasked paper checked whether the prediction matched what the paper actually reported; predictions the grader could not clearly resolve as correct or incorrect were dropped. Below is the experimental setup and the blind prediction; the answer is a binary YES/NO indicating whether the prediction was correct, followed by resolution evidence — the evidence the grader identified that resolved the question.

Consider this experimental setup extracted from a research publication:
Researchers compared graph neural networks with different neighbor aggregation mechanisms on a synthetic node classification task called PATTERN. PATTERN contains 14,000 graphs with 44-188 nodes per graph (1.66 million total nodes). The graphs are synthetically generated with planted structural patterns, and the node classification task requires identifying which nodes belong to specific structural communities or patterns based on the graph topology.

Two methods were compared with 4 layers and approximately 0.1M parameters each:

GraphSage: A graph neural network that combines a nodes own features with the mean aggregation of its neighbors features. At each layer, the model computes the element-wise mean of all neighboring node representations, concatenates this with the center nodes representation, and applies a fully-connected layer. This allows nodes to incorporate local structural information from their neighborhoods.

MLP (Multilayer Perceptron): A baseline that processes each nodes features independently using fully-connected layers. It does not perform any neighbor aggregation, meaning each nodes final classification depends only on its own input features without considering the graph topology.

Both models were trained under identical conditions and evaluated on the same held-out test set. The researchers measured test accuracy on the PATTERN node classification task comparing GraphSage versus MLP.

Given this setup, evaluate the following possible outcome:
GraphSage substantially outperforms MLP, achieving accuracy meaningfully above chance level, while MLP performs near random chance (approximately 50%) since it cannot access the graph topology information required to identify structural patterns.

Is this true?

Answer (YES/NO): NO